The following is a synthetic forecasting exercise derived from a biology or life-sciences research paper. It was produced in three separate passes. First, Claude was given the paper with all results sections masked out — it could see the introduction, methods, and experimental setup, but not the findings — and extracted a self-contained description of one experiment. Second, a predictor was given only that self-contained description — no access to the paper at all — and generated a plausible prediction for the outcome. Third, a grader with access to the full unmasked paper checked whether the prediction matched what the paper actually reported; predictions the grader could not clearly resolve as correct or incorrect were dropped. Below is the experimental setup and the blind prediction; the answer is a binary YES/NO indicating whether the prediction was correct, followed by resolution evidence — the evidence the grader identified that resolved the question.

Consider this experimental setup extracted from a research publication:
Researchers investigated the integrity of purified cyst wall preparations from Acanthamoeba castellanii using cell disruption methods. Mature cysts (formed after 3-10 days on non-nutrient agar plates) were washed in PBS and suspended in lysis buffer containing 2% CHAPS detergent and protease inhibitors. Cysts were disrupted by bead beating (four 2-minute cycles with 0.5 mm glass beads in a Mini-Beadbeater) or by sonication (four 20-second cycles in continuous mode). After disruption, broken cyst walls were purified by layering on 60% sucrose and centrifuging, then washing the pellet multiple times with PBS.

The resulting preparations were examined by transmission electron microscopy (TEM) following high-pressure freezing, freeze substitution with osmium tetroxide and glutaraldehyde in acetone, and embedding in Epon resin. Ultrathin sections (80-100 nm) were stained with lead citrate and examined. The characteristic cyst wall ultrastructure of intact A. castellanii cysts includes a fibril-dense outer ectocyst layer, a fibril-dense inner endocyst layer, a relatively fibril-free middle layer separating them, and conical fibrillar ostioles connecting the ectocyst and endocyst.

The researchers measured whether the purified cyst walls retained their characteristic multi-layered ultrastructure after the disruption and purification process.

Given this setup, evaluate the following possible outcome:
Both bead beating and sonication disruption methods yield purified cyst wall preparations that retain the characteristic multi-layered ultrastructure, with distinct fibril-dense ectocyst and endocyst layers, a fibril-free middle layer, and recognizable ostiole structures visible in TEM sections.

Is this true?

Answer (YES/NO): NO